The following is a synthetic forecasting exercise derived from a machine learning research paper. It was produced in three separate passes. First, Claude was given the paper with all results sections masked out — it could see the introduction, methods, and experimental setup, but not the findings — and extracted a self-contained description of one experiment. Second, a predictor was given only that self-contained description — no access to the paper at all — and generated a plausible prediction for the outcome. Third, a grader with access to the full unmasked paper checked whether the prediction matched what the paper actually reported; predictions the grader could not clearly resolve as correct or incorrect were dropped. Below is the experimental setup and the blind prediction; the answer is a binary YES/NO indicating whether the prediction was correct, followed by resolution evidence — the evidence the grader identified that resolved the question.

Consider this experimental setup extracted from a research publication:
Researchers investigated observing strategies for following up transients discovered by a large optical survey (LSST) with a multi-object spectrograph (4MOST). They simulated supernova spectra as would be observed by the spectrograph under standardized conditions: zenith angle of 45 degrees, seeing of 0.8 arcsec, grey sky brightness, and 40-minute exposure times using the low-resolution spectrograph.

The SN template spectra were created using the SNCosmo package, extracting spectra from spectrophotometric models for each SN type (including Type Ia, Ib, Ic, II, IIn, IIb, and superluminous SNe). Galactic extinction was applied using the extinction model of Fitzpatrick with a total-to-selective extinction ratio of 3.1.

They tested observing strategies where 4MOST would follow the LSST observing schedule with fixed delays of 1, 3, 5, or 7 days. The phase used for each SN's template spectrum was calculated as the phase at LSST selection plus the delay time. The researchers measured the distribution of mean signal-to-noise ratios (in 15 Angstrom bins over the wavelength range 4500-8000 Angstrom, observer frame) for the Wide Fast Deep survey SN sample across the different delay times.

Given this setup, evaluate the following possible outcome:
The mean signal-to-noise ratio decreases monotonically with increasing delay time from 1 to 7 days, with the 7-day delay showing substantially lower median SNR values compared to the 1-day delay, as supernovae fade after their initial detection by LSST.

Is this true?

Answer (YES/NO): NO